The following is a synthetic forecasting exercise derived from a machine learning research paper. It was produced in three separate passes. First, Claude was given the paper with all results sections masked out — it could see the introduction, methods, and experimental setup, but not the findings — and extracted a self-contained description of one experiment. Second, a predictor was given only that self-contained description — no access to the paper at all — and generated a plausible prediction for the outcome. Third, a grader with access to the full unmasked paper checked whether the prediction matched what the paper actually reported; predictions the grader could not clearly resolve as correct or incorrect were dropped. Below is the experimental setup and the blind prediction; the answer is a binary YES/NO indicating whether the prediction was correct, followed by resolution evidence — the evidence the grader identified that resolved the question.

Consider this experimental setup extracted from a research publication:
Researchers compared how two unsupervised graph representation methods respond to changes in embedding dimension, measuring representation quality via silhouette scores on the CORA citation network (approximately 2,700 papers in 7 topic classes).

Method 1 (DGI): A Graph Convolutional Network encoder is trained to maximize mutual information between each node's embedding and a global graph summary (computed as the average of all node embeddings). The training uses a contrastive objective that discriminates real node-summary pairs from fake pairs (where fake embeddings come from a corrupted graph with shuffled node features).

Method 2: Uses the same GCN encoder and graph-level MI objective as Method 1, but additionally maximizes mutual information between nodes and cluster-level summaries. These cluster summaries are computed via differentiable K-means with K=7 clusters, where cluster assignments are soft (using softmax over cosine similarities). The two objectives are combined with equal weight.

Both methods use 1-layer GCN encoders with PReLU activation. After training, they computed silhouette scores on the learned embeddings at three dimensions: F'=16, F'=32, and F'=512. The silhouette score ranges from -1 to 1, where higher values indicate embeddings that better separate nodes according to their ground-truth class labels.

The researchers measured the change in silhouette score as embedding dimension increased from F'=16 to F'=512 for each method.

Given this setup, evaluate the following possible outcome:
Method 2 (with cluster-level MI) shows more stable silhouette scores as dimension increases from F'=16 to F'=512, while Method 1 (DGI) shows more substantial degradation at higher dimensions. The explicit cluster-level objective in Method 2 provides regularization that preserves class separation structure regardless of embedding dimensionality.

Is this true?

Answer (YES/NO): NO